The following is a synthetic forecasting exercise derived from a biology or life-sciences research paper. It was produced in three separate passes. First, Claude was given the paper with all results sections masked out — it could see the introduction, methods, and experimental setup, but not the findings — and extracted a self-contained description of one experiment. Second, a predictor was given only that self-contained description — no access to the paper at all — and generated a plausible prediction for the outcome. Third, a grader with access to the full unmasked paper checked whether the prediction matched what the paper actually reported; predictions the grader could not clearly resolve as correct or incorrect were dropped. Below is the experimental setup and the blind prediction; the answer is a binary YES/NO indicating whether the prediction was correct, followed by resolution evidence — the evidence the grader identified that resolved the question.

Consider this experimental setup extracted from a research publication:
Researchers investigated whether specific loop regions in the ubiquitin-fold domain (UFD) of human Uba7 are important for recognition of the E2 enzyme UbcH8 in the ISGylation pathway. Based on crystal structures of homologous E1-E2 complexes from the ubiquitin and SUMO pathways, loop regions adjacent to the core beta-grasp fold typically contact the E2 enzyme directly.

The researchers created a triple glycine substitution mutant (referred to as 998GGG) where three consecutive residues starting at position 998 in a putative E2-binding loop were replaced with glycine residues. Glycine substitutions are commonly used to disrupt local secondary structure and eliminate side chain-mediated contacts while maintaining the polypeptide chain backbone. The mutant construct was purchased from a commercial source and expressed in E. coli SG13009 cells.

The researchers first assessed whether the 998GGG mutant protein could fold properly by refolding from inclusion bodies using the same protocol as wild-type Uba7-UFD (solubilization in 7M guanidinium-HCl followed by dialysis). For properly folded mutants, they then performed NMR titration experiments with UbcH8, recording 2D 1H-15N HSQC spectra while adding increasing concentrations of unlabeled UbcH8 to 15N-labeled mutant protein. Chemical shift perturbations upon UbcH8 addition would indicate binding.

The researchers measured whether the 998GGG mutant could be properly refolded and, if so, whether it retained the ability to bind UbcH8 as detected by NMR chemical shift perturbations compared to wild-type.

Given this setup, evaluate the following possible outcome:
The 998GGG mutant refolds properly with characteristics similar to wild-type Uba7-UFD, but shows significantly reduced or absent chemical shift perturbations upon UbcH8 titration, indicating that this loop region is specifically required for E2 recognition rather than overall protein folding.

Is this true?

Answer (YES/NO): YES